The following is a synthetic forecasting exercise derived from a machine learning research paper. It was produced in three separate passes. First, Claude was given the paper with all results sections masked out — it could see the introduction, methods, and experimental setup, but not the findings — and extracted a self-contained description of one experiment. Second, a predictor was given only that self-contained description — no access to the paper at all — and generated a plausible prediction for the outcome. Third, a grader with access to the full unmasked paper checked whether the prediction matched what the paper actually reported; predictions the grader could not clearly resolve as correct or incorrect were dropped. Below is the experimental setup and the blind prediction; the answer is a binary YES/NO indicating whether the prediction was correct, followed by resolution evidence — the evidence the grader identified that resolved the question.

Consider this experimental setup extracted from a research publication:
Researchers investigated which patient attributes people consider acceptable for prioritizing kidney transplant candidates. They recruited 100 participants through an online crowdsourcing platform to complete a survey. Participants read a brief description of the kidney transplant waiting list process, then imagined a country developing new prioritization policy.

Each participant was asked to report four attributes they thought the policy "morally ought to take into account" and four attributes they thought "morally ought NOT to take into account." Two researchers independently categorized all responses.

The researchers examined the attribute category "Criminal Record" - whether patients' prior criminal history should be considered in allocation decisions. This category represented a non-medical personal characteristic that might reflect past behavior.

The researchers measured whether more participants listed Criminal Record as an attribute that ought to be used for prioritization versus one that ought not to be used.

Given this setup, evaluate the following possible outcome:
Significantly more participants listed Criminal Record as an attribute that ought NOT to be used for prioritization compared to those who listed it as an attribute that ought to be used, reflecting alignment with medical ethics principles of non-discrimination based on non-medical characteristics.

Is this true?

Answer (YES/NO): NO